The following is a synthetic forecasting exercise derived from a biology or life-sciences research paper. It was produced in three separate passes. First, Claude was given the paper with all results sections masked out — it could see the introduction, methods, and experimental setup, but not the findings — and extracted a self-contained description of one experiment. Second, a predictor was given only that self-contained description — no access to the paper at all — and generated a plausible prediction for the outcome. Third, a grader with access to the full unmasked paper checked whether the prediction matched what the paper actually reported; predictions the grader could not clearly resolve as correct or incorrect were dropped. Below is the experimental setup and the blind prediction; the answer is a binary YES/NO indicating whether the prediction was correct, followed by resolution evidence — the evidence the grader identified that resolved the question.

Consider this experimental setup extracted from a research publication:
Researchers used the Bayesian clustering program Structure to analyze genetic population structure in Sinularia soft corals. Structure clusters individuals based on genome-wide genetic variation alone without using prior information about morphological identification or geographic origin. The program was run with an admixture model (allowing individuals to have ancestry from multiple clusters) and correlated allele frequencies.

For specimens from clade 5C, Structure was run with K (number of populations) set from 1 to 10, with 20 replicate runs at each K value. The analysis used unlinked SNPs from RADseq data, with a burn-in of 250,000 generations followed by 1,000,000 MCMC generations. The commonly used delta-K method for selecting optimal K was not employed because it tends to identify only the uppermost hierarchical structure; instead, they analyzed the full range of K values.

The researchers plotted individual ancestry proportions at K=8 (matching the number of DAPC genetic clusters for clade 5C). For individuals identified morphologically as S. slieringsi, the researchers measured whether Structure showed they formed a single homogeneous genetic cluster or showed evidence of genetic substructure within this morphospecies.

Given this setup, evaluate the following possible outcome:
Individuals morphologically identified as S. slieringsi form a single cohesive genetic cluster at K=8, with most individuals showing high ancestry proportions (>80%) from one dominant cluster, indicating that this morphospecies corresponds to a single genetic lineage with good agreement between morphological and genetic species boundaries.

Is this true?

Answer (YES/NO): NO